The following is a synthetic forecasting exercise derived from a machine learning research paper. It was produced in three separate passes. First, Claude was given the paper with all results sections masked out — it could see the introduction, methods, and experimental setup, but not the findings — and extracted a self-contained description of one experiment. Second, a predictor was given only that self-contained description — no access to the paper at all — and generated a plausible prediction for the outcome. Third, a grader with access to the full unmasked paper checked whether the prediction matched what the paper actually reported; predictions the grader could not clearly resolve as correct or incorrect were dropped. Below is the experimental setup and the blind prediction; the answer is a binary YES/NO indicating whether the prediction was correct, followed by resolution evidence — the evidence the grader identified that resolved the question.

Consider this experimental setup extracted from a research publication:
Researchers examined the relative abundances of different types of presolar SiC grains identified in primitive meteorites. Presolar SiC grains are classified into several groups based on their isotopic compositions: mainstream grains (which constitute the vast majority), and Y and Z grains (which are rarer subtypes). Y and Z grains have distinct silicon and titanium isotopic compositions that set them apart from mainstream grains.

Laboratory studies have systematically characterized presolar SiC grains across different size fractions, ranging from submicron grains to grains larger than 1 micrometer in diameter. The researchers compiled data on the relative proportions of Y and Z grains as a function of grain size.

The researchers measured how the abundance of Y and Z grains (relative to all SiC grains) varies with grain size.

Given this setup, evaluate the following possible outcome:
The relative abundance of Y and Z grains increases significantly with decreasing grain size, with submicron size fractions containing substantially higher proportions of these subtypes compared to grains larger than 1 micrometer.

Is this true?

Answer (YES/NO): YES